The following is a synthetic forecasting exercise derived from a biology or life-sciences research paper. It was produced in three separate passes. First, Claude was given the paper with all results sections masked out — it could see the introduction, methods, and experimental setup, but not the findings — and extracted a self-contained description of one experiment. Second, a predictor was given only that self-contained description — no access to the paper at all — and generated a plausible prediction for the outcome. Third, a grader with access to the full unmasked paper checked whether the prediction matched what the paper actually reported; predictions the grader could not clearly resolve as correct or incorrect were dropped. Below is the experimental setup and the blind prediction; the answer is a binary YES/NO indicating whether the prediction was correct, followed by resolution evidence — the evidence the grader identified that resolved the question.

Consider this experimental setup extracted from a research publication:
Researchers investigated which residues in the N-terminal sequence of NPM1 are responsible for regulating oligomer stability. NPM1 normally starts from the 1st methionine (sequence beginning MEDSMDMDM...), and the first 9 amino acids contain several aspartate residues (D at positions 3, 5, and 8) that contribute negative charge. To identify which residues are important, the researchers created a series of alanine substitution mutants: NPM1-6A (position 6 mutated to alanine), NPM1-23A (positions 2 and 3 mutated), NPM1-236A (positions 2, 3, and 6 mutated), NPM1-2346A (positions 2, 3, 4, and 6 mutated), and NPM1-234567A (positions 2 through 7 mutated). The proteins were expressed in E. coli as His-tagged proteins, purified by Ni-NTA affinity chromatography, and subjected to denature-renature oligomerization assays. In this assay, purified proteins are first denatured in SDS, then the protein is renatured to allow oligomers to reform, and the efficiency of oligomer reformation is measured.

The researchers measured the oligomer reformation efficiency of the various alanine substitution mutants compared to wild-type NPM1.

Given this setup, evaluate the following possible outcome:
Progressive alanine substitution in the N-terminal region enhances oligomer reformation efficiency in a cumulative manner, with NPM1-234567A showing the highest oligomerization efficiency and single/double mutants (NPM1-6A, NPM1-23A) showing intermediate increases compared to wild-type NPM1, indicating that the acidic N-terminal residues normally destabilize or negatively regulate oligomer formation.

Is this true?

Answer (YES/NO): NO